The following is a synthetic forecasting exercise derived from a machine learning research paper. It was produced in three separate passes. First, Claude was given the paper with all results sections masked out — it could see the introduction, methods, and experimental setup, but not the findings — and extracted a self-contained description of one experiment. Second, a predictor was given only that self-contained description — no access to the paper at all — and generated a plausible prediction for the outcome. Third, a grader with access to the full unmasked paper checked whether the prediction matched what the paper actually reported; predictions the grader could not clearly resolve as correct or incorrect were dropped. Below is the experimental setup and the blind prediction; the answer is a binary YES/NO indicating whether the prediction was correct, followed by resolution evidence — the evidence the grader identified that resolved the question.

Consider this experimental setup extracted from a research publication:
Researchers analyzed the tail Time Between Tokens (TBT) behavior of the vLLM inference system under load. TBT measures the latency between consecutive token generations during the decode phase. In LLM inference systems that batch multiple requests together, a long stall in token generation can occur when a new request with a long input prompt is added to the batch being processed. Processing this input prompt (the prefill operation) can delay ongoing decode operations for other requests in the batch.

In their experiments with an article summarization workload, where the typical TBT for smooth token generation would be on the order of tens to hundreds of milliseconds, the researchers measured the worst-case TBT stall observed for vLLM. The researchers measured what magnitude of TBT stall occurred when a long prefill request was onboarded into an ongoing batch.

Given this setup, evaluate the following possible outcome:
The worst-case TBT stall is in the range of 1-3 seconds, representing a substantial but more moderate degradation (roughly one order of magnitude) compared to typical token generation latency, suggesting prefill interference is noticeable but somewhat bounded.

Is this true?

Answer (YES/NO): NO